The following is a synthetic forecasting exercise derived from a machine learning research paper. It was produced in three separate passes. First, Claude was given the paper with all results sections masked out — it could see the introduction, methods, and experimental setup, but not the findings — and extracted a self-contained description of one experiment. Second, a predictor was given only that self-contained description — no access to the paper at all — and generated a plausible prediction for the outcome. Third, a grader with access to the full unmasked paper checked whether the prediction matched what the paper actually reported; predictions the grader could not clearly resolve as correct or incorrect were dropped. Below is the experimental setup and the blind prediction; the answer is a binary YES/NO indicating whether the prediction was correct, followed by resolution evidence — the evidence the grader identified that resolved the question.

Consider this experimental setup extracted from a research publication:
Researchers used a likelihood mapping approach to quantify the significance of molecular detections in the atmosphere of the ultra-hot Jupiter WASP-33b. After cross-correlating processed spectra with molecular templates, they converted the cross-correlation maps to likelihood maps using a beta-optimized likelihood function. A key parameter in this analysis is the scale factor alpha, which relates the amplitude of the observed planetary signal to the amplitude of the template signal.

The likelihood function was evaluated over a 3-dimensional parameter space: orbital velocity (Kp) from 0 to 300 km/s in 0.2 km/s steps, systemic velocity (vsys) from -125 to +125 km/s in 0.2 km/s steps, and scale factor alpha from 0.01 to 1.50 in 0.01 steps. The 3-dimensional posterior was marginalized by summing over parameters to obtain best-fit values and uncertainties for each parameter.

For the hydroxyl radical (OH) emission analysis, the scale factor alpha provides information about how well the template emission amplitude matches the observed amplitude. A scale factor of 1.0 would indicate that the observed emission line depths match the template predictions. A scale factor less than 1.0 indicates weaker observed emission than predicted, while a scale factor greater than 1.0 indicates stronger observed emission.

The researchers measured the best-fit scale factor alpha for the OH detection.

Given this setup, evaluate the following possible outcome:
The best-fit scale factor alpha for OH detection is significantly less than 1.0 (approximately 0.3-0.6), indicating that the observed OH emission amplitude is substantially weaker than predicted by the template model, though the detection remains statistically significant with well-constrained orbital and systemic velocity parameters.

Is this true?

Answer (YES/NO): YES